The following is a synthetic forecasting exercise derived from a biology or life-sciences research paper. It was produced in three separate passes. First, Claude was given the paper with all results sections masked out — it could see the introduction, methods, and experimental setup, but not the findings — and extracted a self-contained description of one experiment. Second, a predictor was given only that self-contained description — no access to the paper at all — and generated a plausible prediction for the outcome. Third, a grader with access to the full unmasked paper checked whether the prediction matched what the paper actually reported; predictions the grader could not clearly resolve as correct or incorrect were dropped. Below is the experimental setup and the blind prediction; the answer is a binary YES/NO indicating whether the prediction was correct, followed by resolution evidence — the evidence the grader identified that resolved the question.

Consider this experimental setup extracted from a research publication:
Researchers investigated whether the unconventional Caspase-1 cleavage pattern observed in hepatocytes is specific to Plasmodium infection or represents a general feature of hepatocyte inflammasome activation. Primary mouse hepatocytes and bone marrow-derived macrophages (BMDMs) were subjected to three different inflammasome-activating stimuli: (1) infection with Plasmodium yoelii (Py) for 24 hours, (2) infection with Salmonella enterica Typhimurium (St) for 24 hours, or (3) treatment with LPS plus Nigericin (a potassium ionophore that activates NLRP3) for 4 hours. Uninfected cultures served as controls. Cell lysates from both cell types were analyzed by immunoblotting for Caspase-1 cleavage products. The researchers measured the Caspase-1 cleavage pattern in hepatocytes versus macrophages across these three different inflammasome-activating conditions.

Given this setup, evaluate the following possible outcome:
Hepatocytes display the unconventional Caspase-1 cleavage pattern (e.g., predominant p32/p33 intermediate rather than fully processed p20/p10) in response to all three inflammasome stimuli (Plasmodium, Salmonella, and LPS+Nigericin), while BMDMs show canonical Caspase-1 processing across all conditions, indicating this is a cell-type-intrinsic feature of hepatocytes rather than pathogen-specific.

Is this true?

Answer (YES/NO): YES